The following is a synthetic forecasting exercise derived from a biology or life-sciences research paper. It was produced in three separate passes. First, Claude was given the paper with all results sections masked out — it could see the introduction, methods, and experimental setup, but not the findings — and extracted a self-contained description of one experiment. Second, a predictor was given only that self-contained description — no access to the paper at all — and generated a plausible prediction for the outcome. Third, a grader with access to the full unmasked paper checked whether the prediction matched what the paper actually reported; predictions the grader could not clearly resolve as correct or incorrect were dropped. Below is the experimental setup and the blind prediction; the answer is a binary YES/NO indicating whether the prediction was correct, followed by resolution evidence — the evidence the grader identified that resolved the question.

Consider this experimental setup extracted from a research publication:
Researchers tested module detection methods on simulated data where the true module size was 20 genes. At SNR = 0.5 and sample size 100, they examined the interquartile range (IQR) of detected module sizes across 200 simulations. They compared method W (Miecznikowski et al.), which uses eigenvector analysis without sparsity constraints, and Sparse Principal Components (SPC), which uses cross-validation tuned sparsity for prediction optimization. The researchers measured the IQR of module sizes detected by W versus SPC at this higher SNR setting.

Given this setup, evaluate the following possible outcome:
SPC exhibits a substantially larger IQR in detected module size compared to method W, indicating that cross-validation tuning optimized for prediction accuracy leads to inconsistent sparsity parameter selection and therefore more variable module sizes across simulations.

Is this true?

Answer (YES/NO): YES